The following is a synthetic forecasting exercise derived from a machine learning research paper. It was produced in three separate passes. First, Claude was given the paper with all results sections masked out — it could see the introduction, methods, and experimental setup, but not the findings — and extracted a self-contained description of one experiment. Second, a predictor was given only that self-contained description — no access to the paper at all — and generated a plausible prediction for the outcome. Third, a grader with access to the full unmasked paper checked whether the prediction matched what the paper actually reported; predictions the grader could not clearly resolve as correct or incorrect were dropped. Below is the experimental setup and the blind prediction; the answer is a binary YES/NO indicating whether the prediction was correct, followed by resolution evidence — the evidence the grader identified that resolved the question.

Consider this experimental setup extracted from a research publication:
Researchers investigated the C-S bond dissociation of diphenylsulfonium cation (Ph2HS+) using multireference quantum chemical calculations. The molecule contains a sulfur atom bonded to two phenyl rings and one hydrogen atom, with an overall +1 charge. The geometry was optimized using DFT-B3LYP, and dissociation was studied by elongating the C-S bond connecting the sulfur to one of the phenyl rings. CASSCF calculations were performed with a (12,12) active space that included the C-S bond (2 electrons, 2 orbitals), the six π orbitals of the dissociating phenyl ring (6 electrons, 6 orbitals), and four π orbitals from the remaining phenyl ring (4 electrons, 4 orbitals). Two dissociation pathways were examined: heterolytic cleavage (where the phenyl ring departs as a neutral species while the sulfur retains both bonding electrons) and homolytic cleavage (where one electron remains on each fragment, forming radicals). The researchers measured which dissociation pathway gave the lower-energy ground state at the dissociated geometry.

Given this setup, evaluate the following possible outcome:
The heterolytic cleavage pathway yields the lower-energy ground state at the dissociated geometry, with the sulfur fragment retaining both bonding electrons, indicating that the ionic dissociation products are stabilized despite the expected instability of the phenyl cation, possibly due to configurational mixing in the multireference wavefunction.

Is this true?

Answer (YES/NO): NO